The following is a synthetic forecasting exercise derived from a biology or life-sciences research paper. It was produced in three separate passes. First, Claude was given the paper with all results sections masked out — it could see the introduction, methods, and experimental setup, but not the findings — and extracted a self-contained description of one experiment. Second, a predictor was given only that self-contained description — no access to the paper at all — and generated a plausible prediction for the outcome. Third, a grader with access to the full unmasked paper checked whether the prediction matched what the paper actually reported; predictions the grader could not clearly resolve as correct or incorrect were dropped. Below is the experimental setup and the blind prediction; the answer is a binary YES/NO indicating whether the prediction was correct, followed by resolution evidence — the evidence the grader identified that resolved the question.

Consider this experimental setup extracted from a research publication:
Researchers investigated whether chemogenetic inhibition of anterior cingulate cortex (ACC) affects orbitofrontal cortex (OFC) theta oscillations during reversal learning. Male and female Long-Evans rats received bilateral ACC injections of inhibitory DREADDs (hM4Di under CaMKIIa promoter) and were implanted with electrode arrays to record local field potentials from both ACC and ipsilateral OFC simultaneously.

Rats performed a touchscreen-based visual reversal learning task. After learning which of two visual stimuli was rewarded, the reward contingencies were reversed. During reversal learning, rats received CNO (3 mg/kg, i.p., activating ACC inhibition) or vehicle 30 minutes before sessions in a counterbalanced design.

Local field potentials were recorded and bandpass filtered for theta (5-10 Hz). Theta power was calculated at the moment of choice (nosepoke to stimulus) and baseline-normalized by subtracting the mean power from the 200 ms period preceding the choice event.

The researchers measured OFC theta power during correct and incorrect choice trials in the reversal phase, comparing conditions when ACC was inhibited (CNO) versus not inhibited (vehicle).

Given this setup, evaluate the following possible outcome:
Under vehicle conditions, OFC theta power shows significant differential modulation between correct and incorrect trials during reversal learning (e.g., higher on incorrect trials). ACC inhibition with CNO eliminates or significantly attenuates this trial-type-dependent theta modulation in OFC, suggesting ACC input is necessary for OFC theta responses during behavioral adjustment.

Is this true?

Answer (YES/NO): NO